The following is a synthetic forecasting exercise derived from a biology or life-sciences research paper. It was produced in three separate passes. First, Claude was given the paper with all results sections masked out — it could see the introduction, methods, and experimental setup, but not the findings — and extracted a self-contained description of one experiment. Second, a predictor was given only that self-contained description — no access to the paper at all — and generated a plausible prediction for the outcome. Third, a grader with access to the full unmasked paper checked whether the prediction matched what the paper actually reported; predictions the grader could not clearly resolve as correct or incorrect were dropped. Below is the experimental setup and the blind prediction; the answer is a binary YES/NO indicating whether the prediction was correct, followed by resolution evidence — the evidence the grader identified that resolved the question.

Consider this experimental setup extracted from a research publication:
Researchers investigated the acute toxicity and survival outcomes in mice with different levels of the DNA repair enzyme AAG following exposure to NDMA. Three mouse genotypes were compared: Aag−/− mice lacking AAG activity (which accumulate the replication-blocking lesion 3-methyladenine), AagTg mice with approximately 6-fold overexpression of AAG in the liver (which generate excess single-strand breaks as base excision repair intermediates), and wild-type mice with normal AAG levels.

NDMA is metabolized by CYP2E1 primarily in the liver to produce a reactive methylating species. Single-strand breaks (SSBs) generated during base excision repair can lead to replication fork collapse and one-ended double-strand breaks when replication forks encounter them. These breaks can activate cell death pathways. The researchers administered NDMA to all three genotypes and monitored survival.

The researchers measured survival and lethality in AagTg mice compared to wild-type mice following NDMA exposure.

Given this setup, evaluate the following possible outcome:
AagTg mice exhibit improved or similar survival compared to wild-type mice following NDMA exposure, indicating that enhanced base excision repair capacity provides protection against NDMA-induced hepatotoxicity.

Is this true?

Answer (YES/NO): NO